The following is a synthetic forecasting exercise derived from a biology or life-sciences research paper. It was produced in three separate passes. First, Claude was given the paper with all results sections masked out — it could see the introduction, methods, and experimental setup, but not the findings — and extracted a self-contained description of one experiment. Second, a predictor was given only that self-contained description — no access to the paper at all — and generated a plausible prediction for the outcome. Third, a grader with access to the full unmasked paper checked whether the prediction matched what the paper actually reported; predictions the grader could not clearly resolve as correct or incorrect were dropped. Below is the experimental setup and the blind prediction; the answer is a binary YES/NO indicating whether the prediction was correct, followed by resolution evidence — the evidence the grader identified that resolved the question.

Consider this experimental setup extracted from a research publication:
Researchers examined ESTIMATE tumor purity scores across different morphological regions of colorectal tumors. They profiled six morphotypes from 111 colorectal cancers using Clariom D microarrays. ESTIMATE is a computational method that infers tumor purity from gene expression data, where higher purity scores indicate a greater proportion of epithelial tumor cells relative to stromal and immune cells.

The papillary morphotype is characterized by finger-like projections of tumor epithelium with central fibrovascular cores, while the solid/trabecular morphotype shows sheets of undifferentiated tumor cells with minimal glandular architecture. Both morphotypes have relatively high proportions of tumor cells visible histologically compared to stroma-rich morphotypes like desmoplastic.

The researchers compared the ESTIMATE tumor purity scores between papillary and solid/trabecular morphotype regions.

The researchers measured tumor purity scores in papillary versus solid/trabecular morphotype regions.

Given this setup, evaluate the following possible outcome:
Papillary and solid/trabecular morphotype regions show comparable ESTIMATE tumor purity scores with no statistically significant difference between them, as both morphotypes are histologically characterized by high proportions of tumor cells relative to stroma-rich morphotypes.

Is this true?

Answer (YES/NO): NO